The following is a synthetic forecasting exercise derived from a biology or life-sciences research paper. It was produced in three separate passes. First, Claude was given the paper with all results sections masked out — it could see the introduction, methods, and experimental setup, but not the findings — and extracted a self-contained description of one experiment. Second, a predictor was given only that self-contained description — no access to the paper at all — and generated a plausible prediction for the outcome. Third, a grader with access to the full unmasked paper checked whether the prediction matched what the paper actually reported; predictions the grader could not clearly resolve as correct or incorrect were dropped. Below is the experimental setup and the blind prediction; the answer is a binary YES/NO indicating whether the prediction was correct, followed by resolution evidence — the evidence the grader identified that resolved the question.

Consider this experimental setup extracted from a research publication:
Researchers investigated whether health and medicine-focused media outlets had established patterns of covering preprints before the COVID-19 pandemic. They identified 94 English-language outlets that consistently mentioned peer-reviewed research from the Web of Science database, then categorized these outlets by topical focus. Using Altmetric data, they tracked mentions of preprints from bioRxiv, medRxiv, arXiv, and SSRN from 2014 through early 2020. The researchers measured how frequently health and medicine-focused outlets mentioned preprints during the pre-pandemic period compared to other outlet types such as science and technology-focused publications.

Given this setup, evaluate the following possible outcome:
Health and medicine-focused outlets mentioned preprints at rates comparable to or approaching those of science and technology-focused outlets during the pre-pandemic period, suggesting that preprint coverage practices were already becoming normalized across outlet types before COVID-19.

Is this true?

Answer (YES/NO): NO